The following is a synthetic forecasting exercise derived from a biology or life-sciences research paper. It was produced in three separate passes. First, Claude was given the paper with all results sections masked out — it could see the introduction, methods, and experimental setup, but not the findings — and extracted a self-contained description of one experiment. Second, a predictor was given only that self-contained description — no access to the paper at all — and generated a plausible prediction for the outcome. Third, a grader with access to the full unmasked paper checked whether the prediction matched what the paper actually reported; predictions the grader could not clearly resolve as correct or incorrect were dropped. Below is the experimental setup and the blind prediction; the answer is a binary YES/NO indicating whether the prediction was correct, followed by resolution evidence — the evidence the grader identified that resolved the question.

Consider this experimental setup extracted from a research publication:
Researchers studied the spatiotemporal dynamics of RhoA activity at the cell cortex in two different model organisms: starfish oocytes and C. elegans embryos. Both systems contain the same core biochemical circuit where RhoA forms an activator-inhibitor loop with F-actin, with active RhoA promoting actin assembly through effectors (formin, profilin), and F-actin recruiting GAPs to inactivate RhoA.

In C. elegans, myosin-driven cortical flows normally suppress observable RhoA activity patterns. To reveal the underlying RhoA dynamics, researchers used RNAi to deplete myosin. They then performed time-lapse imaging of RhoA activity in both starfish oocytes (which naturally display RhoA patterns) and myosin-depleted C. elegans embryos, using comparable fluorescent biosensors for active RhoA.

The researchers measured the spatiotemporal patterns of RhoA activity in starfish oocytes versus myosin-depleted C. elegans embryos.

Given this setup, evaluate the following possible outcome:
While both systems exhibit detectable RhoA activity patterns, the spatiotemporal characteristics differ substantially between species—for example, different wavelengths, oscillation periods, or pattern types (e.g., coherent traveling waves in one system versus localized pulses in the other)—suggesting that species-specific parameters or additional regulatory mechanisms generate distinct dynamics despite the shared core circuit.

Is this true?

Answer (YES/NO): YES